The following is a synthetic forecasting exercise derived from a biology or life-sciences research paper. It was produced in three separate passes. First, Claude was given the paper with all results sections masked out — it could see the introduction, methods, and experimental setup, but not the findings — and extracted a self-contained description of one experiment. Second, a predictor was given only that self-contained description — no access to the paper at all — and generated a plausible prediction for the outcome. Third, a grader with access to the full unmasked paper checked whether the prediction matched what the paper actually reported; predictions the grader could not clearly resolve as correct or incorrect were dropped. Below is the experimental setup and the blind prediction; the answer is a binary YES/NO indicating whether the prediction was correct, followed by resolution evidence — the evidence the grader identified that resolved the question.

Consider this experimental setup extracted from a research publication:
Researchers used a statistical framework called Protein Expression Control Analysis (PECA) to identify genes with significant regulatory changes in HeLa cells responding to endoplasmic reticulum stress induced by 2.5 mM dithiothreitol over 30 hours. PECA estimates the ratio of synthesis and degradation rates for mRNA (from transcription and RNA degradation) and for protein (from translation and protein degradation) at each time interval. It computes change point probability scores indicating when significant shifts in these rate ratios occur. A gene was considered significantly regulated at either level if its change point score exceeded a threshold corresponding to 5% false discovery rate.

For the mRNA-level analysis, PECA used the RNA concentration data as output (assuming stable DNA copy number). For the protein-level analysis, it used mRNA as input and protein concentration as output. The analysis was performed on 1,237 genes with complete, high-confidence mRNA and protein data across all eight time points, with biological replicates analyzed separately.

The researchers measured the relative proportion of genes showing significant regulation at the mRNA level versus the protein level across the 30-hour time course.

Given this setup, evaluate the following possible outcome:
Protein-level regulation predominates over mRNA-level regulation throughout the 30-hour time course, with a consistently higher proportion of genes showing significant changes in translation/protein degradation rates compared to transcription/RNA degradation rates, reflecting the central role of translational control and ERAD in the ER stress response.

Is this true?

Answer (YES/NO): NO